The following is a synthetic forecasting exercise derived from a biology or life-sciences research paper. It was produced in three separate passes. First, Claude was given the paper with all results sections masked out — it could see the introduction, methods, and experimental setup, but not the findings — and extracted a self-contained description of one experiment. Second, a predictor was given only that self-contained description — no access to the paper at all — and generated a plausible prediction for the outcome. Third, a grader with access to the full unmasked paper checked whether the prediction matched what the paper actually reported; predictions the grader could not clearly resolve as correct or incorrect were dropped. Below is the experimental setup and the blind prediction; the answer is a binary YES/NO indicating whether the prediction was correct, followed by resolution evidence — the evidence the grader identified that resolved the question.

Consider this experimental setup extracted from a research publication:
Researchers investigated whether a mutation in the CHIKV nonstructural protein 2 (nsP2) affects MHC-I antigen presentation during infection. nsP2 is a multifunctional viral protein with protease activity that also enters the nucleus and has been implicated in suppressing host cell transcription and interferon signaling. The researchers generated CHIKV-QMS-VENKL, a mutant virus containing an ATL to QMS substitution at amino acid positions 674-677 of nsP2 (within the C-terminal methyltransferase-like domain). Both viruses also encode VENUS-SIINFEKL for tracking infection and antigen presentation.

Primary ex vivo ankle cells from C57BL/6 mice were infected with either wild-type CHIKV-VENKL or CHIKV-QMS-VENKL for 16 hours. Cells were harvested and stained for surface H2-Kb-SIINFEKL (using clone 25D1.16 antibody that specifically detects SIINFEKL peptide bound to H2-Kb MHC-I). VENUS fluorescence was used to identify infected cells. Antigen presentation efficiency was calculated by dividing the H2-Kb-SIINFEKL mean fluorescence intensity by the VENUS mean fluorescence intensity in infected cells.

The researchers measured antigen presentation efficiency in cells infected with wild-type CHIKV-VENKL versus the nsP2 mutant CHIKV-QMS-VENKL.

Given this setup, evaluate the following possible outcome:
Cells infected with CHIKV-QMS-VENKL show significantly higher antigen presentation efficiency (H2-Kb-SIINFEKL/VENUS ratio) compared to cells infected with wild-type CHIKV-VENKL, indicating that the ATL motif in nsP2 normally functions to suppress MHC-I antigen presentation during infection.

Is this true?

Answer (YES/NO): YES